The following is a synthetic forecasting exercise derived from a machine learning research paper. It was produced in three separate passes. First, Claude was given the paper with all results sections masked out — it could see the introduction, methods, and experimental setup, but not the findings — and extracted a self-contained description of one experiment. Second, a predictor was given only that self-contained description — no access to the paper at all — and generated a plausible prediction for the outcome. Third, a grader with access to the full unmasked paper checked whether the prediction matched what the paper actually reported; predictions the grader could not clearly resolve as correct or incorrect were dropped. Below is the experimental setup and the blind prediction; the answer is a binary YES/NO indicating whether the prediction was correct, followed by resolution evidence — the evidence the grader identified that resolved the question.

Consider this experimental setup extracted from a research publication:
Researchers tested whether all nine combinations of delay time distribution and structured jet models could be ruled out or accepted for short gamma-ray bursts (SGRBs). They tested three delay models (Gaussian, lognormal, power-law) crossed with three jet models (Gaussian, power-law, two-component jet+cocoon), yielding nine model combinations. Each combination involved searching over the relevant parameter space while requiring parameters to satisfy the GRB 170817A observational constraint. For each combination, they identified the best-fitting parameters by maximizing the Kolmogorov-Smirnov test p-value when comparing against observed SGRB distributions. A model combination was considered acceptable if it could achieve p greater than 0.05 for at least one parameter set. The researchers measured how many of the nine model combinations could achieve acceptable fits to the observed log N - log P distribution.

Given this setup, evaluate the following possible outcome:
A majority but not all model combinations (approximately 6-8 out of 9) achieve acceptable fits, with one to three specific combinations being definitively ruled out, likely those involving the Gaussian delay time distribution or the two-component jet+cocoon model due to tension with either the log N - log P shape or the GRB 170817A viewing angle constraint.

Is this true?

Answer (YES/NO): NO